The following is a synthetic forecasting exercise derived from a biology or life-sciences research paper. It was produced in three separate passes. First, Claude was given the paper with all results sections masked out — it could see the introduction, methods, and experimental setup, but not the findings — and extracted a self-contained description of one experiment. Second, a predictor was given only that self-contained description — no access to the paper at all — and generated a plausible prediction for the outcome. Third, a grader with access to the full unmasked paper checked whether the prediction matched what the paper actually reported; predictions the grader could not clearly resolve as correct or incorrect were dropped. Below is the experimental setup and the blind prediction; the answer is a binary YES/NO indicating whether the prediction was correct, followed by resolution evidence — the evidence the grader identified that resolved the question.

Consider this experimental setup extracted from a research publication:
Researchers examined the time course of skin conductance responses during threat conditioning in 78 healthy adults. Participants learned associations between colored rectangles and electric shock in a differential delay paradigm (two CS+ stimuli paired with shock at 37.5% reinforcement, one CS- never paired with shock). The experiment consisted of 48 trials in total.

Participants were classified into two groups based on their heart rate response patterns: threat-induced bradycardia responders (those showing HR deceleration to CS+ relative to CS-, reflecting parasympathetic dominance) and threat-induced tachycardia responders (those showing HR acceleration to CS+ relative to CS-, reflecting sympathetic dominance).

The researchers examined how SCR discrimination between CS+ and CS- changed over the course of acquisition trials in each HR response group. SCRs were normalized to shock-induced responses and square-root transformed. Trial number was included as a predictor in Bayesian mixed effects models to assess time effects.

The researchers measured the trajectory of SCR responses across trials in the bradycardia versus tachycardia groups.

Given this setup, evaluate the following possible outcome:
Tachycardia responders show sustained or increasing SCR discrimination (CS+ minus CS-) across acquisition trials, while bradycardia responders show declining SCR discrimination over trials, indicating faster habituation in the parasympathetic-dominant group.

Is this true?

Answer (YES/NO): NO